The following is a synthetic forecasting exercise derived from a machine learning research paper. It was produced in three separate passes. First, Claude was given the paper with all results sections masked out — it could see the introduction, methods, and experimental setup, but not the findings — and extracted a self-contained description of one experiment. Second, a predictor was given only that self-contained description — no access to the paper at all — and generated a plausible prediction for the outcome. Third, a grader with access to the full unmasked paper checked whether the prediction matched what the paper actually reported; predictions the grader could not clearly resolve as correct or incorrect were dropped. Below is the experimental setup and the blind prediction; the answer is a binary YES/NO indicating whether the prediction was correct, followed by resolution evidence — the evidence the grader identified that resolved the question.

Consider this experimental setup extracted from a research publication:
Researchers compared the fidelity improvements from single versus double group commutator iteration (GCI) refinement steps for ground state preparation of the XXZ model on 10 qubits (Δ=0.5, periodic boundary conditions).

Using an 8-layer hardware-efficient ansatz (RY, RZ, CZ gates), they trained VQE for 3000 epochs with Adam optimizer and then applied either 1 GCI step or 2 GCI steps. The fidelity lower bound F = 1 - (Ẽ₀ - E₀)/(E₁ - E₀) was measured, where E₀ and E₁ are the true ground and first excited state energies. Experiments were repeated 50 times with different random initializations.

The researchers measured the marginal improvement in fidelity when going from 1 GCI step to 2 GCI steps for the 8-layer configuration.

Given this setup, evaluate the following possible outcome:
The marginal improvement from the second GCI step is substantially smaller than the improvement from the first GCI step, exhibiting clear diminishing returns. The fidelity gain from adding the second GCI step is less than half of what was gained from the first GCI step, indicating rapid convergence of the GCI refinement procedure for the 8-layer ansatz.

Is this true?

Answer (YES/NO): YES